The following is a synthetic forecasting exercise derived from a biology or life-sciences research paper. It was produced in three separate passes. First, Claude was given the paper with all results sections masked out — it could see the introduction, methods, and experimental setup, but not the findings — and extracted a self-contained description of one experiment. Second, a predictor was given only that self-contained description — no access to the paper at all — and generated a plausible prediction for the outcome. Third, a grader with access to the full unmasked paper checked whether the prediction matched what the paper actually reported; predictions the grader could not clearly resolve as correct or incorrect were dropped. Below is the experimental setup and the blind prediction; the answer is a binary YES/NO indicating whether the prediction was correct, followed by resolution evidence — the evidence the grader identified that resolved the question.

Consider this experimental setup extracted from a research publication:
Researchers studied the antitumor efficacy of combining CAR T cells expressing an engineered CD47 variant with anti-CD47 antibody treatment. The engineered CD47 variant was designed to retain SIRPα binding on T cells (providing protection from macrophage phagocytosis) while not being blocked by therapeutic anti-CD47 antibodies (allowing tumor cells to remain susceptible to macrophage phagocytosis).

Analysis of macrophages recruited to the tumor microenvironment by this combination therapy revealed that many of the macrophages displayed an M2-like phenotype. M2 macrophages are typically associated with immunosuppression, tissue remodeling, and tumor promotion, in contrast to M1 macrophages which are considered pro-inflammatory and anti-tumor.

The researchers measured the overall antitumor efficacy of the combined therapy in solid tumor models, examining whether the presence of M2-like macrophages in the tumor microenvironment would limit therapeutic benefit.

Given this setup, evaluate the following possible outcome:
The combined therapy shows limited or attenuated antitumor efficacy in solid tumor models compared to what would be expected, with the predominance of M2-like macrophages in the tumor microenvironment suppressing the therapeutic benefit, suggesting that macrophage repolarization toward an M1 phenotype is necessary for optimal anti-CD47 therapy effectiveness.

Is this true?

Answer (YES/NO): NO